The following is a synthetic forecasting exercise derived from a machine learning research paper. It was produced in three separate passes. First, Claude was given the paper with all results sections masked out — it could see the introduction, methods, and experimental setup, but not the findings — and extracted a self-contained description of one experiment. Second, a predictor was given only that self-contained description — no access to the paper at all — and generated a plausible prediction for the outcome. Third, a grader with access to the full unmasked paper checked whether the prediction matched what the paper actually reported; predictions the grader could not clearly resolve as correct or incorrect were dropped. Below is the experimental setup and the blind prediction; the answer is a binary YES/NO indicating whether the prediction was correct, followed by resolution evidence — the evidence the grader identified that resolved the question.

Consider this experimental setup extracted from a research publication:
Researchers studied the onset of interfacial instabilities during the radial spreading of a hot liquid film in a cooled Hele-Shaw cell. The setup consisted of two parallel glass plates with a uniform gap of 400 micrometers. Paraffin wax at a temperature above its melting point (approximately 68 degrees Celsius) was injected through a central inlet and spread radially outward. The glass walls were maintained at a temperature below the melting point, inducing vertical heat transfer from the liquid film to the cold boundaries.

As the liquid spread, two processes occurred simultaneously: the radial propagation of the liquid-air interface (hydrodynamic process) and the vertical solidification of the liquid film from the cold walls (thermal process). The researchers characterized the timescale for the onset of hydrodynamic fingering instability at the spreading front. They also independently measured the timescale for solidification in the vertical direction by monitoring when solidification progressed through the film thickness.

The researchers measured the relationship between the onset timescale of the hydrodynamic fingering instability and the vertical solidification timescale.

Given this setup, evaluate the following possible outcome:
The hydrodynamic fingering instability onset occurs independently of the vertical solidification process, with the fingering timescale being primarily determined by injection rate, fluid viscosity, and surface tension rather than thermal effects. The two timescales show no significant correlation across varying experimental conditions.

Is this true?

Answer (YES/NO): NO